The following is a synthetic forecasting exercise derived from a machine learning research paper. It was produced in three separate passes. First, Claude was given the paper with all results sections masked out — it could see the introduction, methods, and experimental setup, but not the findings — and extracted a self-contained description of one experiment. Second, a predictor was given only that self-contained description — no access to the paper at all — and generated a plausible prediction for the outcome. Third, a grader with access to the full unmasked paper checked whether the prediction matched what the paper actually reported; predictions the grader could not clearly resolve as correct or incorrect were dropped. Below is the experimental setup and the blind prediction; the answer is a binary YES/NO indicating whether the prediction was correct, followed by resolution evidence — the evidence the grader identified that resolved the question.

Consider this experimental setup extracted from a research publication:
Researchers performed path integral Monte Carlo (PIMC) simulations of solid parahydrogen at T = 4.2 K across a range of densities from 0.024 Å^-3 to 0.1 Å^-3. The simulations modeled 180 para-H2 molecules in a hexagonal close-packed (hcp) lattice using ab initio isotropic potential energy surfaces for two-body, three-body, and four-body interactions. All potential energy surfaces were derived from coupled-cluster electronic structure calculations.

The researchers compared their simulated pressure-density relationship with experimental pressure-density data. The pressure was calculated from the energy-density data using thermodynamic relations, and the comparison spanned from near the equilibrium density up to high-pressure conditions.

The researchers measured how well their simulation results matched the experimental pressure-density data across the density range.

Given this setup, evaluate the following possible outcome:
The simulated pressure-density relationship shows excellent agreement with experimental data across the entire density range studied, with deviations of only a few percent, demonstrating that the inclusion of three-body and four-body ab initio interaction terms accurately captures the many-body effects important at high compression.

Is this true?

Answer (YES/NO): NO